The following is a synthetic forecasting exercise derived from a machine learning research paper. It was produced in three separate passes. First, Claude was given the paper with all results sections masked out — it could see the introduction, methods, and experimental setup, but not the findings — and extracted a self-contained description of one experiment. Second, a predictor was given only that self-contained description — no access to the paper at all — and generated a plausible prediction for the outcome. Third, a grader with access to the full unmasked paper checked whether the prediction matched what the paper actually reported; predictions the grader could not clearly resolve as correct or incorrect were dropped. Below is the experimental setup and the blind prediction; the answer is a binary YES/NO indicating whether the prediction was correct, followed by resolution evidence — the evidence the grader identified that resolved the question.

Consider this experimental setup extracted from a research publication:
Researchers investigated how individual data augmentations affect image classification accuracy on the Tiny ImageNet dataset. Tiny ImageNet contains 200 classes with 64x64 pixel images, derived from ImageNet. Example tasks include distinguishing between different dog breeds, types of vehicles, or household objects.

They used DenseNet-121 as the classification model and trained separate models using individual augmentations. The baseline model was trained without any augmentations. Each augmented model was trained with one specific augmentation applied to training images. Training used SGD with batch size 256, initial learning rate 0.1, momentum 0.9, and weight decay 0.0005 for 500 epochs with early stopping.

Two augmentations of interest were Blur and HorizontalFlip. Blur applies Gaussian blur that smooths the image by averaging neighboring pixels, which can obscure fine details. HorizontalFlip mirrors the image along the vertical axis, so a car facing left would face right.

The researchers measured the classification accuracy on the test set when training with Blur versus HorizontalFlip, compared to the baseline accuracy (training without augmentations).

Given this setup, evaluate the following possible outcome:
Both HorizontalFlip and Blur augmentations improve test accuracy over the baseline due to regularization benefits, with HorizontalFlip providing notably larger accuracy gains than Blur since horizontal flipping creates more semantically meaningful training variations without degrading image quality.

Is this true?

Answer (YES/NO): NO